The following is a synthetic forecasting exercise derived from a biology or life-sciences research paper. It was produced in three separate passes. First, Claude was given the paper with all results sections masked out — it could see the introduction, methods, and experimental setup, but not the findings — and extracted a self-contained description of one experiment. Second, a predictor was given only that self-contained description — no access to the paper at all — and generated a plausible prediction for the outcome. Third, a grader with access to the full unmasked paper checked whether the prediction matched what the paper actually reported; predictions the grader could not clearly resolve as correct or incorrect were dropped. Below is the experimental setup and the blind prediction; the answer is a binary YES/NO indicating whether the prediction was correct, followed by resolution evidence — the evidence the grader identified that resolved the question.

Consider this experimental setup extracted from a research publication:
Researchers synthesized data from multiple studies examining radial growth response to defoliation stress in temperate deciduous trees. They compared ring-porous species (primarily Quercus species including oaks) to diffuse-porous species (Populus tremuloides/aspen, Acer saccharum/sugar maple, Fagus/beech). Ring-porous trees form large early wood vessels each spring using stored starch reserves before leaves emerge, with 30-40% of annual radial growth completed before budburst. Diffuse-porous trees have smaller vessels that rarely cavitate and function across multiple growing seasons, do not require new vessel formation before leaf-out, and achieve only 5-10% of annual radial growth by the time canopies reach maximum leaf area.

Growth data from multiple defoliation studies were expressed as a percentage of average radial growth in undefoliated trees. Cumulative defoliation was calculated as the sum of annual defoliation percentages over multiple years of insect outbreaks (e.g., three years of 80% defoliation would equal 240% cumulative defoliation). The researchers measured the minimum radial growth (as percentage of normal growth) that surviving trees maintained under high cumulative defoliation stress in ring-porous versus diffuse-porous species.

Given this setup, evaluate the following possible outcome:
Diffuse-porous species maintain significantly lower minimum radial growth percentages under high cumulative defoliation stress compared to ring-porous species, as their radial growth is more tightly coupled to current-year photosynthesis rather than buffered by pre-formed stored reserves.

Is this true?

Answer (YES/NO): YES